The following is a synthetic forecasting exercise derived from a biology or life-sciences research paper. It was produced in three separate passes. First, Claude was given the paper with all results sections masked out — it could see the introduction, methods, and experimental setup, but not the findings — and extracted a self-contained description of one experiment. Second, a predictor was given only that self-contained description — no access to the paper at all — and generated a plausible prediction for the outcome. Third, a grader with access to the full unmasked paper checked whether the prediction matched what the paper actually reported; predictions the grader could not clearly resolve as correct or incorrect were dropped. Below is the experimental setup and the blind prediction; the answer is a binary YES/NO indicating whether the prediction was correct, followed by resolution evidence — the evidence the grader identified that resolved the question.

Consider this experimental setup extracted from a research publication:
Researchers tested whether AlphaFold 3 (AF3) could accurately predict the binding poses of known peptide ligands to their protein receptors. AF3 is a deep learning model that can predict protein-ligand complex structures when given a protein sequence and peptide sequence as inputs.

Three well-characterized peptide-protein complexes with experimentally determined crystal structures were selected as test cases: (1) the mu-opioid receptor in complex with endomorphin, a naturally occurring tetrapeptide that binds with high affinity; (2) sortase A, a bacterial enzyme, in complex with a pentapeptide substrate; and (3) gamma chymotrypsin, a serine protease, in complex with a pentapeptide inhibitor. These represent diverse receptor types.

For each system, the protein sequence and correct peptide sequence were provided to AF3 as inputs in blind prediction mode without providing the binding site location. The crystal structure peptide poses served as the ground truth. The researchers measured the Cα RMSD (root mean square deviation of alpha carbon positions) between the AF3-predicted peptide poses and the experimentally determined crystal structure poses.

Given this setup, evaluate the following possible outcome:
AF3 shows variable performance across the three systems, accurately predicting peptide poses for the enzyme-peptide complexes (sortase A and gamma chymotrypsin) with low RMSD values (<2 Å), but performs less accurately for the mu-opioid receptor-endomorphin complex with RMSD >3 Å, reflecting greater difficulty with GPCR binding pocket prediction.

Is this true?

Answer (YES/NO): NO